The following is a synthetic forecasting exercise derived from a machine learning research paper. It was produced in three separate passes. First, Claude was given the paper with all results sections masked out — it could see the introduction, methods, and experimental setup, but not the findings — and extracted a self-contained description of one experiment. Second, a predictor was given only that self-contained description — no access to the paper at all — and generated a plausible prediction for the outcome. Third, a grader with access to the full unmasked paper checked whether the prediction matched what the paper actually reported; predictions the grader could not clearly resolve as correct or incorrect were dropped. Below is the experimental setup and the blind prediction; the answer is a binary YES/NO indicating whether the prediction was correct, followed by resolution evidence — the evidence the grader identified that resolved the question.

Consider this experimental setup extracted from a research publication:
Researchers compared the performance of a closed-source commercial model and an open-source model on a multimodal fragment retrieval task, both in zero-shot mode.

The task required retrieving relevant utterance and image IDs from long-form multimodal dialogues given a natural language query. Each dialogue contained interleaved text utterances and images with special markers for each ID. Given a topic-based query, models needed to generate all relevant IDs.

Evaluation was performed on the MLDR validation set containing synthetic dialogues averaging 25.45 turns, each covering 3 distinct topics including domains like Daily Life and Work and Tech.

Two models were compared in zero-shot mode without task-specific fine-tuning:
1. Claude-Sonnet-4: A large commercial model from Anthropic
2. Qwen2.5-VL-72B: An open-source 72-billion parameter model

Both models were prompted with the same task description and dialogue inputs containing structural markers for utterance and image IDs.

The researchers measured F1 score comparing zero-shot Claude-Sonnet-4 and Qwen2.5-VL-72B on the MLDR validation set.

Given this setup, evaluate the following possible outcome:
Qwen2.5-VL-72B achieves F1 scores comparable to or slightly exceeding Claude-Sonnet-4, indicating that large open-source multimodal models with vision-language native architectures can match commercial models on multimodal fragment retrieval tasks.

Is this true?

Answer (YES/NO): YES